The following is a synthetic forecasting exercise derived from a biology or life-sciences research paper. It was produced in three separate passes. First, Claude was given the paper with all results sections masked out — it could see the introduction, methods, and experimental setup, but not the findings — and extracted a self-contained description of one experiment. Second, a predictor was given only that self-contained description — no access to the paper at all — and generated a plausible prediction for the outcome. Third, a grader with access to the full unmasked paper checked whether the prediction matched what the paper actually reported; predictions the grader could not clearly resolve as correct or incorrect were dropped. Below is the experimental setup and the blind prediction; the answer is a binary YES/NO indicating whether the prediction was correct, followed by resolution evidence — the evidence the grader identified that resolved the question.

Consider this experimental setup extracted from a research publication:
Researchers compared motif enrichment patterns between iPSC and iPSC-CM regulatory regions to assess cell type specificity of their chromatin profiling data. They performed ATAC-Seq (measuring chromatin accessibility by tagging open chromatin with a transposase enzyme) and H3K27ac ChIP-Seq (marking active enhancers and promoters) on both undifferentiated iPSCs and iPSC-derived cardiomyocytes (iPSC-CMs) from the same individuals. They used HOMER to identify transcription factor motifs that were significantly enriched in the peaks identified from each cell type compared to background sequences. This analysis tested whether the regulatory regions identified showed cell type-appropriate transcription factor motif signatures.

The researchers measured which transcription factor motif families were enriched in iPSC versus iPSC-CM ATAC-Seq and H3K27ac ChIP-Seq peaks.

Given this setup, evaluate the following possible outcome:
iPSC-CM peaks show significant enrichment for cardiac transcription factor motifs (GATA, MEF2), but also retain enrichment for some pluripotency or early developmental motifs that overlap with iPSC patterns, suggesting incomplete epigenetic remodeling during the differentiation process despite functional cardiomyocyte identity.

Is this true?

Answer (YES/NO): NO